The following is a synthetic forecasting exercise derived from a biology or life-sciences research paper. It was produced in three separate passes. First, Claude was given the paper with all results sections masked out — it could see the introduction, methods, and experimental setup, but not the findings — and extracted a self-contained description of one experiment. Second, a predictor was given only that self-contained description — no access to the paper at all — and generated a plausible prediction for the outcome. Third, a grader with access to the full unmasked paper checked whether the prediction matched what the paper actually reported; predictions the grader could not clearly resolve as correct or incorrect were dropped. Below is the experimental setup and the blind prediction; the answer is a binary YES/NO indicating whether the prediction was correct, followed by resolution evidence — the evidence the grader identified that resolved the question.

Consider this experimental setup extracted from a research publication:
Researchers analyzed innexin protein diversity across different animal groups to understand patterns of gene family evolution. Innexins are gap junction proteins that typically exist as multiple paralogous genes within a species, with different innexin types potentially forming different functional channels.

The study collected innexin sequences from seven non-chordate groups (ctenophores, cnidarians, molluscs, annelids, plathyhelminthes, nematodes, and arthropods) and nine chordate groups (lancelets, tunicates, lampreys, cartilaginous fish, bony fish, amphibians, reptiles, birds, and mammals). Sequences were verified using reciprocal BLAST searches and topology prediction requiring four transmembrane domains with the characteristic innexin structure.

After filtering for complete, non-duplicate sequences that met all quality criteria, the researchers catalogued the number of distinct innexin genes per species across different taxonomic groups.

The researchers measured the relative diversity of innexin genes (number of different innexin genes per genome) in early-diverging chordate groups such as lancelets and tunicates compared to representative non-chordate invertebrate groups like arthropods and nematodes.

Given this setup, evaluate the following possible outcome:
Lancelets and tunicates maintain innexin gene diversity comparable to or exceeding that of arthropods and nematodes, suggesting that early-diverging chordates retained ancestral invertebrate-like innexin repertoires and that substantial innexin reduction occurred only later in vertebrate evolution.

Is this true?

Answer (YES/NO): NO